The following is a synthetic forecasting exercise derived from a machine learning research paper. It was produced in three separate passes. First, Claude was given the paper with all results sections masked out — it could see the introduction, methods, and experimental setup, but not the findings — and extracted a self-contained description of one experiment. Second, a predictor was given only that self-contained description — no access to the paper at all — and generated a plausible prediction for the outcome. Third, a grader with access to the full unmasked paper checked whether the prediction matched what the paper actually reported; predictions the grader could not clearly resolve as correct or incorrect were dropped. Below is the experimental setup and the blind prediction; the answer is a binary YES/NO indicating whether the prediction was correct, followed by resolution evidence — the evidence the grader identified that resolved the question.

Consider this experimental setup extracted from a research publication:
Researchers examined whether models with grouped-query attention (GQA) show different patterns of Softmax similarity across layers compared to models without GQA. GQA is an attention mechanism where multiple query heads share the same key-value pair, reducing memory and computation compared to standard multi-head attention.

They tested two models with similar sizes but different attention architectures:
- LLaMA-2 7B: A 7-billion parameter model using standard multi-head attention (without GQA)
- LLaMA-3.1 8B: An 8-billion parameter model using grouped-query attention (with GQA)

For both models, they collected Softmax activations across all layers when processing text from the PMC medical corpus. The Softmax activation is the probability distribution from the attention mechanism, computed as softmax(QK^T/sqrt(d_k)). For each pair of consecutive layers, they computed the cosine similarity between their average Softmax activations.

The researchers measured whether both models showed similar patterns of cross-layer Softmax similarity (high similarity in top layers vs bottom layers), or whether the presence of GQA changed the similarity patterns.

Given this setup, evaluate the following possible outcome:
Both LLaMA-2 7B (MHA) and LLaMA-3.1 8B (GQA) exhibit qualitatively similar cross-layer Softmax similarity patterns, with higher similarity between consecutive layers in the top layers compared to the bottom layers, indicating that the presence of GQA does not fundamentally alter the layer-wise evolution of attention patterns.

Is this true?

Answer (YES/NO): YES